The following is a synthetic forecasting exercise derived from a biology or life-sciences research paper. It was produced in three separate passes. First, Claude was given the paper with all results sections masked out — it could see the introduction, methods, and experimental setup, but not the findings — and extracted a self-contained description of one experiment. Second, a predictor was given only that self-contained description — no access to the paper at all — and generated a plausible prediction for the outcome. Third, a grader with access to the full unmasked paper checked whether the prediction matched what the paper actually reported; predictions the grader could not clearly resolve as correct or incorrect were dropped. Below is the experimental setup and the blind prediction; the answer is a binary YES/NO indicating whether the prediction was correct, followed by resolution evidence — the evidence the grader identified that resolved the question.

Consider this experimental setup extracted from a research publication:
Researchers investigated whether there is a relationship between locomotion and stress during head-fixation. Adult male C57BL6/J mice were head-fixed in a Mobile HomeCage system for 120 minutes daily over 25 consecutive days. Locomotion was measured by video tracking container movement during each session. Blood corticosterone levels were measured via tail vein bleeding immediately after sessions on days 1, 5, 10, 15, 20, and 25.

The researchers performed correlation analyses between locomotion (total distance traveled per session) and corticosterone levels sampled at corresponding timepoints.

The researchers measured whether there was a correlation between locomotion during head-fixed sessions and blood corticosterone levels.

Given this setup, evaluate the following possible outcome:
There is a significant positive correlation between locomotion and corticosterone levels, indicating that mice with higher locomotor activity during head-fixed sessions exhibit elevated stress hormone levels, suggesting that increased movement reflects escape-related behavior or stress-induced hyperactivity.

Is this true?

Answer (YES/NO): NO